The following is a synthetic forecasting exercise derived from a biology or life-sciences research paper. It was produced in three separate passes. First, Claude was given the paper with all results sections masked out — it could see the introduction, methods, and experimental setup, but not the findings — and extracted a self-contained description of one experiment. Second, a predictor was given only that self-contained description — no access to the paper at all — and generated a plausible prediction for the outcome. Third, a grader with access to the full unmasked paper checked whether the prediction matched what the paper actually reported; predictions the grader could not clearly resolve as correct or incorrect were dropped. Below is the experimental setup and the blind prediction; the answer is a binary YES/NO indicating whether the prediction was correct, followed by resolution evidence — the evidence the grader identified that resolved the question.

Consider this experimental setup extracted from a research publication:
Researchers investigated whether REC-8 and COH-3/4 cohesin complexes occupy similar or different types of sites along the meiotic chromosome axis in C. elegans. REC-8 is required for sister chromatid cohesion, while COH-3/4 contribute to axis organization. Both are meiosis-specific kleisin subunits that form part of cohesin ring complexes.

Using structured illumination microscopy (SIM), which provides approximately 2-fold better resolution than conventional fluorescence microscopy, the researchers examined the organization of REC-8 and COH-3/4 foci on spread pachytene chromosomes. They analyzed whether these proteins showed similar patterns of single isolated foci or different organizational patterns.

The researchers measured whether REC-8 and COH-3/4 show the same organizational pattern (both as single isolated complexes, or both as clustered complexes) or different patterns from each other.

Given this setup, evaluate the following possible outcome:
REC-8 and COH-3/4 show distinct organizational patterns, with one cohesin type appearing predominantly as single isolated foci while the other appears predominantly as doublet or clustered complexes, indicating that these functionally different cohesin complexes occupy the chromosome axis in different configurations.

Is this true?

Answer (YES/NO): YES